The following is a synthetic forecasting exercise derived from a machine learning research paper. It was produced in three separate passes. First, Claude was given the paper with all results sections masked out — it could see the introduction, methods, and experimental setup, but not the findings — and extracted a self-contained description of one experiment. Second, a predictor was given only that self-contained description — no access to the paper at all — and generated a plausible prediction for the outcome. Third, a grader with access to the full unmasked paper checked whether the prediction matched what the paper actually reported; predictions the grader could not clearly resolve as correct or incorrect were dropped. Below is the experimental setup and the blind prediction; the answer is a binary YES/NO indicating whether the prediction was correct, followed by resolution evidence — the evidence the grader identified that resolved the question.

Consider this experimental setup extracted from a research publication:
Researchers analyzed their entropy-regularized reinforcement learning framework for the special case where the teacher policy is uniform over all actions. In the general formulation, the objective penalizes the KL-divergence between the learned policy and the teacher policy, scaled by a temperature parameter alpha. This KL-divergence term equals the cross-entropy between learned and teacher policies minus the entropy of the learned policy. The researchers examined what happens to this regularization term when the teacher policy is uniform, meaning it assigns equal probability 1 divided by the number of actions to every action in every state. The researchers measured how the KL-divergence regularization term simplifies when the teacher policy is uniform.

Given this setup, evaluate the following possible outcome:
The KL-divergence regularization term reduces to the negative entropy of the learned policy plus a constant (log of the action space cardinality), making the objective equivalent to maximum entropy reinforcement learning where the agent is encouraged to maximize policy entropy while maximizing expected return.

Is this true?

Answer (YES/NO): YES